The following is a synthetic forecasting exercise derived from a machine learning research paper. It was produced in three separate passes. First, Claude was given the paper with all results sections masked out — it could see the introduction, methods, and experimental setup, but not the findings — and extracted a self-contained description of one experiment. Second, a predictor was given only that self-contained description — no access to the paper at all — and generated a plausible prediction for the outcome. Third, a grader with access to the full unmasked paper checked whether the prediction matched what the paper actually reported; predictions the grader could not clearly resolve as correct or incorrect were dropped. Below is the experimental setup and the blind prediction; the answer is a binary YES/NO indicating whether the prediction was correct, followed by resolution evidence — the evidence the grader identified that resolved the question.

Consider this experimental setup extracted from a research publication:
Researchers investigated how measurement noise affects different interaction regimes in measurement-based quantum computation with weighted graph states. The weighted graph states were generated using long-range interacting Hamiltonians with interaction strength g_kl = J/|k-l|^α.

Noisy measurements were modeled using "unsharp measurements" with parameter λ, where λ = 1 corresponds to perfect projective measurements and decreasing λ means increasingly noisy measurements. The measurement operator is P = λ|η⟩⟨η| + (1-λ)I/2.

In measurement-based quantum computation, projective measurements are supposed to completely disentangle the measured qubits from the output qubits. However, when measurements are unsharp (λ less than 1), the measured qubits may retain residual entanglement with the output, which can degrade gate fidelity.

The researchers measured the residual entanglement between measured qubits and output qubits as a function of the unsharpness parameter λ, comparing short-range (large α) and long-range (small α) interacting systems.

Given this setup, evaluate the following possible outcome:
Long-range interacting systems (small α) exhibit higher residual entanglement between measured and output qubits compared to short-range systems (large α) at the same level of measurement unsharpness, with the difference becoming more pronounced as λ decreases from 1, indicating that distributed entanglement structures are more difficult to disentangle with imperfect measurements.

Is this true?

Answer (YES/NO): NO